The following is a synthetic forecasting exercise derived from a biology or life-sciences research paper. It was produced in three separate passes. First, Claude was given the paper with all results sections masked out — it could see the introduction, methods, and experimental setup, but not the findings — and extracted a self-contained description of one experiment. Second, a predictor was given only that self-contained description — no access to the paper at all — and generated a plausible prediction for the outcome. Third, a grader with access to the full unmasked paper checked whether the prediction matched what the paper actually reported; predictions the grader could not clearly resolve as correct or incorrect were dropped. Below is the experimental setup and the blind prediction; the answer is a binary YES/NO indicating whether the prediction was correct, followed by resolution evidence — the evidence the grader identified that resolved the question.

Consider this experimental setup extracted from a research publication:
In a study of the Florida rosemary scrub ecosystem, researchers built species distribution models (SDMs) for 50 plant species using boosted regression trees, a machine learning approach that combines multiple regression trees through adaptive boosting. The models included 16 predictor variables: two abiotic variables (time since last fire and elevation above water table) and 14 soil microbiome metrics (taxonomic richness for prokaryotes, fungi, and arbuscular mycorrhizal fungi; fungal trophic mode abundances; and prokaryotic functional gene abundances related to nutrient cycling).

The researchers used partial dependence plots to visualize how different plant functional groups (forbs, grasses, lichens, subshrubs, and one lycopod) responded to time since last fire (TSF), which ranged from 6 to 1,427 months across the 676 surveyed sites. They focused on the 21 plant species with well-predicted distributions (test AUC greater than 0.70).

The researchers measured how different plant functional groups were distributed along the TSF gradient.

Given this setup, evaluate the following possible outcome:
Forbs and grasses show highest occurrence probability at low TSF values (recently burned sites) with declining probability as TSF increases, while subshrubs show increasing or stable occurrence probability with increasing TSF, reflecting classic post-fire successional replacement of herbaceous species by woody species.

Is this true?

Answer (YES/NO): NO